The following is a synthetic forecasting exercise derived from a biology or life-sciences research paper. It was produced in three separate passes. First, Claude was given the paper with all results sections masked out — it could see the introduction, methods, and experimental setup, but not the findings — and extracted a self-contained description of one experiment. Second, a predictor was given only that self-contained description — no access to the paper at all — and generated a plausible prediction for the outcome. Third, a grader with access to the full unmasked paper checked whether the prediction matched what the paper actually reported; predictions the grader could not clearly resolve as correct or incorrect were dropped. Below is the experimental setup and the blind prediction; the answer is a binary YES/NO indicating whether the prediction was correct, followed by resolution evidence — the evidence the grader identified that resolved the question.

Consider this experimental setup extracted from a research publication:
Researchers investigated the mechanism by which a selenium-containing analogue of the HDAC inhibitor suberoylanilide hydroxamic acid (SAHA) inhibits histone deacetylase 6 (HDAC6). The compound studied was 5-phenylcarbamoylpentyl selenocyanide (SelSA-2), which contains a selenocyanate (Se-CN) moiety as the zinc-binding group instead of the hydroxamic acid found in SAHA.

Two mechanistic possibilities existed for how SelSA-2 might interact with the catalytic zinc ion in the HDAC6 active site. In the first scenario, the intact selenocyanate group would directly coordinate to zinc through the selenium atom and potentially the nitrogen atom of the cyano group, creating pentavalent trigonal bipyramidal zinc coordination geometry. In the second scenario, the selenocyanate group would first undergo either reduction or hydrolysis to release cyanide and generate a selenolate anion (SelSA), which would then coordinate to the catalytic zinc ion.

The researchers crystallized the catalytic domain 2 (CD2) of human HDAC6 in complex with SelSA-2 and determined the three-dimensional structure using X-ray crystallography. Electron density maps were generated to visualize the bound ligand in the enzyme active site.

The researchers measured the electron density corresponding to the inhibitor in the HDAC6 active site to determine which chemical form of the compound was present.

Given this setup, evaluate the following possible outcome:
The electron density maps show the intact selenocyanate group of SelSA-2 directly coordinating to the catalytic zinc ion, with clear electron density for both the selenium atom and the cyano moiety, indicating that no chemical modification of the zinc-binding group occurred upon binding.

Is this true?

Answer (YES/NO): NO